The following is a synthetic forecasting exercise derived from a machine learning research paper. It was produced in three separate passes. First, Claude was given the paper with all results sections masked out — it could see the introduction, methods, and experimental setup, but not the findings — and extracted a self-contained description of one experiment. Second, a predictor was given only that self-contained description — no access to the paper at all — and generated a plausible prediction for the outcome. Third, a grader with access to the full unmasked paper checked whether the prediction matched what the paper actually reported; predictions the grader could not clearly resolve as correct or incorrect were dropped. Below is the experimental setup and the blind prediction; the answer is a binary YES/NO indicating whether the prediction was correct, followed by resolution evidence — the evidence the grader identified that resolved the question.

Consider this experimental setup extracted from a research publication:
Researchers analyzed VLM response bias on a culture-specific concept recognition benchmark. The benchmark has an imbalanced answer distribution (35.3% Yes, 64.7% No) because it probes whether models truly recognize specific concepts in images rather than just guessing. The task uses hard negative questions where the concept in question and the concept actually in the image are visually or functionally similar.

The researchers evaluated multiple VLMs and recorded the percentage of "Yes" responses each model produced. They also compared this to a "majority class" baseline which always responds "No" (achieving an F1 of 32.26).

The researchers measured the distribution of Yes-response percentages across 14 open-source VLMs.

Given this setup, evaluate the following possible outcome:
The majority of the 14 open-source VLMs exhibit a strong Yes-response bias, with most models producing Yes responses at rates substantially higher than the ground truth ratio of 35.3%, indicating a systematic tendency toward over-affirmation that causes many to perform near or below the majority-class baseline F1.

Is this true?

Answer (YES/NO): NO